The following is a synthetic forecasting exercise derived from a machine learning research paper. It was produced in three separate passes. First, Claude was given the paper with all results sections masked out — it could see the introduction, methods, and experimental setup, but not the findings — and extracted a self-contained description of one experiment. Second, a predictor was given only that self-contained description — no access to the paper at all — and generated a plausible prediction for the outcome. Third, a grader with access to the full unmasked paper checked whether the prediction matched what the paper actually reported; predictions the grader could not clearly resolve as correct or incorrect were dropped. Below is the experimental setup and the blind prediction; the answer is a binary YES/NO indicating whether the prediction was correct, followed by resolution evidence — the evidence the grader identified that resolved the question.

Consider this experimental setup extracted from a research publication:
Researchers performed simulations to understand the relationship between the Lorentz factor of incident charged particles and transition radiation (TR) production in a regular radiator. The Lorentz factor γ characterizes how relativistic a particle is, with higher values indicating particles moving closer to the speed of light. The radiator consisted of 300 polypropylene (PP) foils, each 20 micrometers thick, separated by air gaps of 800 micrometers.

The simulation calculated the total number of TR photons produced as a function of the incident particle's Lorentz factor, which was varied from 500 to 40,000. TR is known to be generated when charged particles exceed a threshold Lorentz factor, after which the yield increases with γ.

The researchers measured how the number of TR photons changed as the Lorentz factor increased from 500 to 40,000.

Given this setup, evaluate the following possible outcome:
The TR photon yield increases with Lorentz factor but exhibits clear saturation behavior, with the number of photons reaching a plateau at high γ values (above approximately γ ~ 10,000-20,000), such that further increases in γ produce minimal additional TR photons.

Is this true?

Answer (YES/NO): YES